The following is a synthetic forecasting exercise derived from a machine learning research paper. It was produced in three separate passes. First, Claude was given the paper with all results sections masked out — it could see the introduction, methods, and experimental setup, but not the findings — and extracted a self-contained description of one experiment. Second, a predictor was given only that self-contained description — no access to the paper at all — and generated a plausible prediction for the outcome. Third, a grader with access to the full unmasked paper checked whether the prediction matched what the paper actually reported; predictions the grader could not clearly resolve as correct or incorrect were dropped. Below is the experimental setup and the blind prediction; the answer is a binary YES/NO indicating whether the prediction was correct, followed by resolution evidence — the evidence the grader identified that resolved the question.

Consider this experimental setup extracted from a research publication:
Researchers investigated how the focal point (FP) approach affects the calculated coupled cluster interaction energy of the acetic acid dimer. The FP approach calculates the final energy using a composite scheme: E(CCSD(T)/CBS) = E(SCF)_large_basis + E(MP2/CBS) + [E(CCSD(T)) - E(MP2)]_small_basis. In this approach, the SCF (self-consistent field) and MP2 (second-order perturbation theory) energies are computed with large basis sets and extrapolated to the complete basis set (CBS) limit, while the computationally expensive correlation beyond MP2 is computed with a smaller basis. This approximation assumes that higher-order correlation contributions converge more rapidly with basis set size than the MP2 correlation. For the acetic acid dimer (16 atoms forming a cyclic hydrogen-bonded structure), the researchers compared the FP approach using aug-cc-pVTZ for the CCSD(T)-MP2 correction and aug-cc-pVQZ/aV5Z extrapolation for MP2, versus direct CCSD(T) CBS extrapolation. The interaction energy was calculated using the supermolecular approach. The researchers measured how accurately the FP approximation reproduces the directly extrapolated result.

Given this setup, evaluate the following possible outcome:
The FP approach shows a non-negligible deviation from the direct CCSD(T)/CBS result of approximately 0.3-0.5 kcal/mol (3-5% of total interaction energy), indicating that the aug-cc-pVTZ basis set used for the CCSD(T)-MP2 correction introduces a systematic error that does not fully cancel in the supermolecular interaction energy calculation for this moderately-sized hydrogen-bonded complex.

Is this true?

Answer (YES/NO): NO